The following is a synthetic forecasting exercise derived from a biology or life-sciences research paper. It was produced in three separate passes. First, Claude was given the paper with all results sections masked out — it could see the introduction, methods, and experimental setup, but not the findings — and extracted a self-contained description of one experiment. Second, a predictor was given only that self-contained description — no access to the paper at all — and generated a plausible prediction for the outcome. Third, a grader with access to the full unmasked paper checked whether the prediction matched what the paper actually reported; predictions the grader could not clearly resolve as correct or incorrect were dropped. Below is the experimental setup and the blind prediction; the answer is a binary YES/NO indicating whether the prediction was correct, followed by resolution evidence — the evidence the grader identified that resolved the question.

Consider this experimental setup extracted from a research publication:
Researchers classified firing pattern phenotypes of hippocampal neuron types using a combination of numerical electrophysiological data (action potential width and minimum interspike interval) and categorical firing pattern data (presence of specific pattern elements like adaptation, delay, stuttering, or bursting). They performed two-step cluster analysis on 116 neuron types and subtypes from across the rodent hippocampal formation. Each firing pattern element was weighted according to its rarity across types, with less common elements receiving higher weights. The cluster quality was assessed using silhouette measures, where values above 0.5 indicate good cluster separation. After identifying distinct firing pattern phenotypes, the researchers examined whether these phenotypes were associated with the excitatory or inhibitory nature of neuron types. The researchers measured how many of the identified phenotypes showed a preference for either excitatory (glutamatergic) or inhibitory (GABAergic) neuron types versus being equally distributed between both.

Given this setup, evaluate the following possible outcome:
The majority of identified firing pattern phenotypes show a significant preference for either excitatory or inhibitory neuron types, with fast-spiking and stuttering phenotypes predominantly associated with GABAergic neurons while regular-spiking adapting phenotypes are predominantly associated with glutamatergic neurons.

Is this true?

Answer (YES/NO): NO